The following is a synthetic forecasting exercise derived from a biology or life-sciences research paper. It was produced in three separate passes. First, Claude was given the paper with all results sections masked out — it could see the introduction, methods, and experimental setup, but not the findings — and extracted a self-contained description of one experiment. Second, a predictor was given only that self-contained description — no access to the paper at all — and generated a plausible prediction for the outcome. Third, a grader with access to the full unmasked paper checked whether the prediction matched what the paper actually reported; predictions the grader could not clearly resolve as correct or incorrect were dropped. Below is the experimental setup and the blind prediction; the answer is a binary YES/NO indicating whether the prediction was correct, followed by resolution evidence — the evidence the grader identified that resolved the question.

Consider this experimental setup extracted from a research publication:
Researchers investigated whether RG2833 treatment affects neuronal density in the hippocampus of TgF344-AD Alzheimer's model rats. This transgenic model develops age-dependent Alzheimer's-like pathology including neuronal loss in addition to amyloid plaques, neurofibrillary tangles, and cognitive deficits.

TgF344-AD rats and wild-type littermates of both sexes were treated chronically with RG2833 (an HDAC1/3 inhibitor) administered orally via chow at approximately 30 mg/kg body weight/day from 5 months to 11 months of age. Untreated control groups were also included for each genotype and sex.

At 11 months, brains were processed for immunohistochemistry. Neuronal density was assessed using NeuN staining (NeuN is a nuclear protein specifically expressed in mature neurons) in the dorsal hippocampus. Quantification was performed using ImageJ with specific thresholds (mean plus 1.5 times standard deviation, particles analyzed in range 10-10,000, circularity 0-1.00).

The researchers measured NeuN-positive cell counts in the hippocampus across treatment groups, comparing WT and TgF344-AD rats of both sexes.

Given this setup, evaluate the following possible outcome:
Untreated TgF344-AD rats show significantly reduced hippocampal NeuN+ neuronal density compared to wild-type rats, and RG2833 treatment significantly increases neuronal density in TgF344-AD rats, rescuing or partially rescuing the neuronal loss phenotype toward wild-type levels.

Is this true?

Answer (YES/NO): NO